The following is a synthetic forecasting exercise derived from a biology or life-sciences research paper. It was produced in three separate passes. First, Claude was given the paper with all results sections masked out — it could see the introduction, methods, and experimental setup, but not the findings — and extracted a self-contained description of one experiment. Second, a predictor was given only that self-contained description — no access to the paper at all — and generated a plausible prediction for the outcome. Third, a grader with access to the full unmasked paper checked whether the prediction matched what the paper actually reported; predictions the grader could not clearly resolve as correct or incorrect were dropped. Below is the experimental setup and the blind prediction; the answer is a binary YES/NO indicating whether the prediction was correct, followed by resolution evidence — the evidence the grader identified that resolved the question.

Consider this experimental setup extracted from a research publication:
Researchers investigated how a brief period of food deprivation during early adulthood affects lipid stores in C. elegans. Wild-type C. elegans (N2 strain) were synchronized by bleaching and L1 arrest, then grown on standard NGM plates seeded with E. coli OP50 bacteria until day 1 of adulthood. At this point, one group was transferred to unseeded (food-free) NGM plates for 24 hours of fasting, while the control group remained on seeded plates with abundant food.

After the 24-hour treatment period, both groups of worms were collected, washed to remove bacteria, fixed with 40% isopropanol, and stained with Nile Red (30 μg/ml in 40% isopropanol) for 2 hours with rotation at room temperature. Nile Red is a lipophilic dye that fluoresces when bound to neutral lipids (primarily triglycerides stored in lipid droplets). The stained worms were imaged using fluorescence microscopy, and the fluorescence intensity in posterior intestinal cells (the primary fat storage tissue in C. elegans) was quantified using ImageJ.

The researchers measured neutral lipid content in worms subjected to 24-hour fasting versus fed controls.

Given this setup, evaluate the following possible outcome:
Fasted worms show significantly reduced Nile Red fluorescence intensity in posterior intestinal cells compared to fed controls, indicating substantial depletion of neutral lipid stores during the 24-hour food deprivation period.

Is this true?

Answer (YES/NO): YES